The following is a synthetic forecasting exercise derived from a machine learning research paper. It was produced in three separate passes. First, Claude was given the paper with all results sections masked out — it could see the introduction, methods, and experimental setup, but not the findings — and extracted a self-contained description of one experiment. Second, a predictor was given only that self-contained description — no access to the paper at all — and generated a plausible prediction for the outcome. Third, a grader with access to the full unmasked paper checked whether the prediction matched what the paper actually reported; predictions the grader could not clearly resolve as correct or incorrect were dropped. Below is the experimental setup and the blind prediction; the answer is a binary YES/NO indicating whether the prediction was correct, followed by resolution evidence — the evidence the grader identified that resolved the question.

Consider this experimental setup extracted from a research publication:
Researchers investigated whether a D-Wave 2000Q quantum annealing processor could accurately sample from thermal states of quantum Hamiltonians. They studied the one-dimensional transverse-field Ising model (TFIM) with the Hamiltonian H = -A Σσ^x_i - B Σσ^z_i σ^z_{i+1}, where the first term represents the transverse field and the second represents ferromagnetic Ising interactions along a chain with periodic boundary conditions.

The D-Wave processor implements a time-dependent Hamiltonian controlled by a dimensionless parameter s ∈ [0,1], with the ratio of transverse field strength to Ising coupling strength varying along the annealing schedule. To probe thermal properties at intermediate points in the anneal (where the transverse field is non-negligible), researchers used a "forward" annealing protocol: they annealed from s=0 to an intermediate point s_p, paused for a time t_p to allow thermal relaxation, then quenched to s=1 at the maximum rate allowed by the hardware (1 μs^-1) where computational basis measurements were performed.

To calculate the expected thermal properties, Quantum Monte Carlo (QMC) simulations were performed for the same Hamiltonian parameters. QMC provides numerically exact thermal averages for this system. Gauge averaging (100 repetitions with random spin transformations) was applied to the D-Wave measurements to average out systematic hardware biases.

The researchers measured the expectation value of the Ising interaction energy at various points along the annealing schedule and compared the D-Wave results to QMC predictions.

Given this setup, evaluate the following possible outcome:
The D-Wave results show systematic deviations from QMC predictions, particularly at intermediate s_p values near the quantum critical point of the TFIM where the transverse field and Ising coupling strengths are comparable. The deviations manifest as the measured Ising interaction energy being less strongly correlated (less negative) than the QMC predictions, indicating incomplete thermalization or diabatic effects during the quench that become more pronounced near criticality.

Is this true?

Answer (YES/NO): NO